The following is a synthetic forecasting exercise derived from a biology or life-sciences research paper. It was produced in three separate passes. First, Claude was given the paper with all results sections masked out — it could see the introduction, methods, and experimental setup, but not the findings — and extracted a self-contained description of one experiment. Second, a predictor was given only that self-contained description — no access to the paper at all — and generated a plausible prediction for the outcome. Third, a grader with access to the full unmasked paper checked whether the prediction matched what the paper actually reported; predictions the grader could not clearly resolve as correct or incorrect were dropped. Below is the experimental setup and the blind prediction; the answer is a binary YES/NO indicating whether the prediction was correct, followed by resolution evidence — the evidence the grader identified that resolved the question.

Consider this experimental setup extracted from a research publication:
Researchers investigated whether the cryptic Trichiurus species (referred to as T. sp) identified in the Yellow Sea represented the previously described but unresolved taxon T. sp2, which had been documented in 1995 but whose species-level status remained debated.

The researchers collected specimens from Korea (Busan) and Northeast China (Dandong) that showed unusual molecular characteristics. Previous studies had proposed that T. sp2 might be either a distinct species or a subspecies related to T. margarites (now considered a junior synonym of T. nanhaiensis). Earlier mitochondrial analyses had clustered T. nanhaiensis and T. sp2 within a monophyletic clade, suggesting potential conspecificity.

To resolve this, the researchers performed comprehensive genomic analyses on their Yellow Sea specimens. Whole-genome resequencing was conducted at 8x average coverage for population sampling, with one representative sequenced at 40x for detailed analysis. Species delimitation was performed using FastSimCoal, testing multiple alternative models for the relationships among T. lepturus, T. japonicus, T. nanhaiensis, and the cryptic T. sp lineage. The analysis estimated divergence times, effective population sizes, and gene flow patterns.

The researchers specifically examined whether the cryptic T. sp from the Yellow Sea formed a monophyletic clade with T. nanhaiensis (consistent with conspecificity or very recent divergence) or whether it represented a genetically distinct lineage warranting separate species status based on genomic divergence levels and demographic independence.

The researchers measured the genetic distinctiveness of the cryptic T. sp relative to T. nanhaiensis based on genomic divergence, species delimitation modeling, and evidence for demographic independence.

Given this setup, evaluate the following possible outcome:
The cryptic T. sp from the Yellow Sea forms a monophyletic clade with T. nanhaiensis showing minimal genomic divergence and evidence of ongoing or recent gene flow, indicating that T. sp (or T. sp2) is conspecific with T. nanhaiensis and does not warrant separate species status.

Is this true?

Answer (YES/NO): NO